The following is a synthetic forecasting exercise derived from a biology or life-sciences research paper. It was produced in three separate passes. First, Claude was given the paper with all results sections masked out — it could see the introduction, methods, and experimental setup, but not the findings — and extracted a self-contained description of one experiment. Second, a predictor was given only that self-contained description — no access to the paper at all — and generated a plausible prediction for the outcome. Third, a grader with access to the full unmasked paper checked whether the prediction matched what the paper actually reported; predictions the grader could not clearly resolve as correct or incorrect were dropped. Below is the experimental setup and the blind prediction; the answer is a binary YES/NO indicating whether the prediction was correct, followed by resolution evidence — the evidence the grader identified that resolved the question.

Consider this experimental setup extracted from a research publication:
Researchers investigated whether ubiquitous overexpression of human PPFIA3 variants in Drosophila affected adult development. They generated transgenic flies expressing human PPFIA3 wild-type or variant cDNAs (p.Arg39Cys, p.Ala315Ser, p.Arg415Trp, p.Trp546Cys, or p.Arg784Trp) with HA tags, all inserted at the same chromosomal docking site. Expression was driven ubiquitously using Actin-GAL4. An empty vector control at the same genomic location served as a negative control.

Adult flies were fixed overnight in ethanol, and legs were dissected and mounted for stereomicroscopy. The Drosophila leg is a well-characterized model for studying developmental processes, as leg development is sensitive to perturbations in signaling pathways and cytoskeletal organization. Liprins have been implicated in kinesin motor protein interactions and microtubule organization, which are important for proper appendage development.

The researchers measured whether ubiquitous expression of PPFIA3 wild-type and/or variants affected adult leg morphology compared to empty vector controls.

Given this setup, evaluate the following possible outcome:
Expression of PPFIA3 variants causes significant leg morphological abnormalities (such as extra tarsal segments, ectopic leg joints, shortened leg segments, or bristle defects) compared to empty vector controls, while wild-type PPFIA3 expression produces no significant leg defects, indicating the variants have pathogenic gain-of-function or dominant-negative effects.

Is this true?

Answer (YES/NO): NO